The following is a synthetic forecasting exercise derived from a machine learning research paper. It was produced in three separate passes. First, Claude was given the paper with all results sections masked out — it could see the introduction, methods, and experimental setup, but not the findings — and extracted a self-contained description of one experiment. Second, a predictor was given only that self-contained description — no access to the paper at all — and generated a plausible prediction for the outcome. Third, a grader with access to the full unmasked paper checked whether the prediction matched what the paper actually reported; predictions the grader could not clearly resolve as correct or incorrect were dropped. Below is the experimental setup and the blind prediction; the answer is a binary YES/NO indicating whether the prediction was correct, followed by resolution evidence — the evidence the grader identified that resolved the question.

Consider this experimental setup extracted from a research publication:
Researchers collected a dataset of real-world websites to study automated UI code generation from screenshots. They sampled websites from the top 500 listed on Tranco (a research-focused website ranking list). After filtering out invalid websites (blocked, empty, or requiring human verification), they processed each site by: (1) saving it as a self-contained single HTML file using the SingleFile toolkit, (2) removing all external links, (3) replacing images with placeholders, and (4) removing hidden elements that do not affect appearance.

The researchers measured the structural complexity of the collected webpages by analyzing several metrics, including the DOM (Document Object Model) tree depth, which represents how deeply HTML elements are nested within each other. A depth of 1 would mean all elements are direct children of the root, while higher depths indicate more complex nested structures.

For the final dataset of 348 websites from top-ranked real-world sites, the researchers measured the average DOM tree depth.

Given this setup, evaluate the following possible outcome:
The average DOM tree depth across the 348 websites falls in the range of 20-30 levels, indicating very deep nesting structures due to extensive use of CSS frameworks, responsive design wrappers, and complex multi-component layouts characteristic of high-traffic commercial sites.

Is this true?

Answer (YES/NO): NO